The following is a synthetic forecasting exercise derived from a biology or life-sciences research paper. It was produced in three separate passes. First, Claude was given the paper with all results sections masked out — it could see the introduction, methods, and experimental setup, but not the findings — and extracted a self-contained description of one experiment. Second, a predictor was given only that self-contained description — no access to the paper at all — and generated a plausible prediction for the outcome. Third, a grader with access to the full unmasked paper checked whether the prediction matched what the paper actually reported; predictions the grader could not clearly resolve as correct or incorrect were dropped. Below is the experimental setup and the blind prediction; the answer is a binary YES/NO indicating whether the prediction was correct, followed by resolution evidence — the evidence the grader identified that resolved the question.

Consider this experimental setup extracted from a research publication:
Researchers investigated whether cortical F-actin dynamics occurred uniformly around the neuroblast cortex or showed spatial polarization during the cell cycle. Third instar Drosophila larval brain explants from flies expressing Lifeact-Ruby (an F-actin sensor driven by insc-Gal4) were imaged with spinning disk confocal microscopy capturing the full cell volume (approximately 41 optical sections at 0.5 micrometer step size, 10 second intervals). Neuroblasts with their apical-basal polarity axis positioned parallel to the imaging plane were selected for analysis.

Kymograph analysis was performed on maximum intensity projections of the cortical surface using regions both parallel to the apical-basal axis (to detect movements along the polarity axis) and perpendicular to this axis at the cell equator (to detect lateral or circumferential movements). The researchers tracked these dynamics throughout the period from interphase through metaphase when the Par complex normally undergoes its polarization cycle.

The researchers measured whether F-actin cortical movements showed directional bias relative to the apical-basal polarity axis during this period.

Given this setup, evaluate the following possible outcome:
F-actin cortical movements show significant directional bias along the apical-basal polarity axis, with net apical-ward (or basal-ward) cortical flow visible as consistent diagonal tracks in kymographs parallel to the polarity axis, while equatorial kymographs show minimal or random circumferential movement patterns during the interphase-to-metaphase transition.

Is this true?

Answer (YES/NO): NO